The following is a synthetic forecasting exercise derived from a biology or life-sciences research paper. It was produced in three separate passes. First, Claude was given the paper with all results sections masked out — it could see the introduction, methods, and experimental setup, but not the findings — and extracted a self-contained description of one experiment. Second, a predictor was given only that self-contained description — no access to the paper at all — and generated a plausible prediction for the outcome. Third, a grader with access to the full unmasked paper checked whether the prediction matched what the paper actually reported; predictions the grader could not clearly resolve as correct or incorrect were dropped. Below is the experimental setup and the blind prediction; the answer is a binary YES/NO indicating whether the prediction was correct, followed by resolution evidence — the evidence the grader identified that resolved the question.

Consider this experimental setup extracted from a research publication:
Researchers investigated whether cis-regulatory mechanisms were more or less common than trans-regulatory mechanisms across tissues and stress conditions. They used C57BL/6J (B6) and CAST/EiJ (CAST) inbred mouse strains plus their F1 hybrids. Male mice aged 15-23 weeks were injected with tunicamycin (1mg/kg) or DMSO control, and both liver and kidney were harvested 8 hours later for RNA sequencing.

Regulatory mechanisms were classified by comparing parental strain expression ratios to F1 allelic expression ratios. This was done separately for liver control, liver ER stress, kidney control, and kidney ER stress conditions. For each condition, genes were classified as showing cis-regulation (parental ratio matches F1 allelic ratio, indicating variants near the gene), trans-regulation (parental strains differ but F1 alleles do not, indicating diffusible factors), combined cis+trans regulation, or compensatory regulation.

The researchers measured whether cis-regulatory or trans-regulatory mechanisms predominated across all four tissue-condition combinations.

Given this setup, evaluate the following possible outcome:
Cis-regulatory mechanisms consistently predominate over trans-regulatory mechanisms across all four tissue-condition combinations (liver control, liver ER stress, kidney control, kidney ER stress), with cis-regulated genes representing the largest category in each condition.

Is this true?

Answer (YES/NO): YES